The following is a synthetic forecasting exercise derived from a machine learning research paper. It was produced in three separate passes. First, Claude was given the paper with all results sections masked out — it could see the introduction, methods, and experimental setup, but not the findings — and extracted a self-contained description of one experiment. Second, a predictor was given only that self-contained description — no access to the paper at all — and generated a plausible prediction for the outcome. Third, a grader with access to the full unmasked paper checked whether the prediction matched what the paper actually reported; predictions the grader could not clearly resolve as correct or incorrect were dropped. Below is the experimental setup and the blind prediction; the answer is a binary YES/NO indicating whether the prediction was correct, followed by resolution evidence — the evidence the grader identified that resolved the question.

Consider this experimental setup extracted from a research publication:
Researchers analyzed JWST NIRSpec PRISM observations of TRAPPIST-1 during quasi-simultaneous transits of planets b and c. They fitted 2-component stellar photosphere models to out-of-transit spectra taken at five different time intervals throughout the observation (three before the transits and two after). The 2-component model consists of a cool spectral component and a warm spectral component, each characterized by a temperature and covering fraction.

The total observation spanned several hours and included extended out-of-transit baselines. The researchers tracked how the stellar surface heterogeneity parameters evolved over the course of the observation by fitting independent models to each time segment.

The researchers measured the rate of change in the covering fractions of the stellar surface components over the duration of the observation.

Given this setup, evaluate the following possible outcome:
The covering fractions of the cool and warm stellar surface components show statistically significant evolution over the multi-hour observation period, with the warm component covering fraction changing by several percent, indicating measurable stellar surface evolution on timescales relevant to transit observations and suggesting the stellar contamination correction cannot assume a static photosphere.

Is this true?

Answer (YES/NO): NO